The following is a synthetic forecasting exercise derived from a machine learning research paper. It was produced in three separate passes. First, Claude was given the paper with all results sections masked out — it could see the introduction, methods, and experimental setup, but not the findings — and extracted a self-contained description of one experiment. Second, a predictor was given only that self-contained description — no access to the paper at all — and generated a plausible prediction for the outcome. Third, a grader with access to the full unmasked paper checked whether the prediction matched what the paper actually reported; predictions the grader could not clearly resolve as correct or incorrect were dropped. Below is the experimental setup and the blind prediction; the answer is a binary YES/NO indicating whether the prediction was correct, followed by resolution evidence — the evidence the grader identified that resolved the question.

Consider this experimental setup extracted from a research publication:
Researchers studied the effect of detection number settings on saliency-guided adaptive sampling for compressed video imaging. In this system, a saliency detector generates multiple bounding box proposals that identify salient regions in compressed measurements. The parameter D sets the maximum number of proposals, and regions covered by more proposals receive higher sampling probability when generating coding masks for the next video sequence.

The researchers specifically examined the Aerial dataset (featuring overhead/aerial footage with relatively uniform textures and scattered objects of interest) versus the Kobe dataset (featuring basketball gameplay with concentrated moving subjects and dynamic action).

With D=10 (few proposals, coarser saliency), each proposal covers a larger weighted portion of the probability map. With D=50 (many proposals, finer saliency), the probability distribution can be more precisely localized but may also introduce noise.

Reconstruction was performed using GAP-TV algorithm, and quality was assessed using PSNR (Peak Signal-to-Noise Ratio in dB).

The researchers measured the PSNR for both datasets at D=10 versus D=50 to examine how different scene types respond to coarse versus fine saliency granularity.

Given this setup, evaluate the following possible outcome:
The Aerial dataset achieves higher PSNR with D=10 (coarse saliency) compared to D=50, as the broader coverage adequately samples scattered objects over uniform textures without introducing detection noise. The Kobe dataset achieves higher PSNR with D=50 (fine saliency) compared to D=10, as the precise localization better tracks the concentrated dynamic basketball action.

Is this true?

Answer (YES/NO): YES